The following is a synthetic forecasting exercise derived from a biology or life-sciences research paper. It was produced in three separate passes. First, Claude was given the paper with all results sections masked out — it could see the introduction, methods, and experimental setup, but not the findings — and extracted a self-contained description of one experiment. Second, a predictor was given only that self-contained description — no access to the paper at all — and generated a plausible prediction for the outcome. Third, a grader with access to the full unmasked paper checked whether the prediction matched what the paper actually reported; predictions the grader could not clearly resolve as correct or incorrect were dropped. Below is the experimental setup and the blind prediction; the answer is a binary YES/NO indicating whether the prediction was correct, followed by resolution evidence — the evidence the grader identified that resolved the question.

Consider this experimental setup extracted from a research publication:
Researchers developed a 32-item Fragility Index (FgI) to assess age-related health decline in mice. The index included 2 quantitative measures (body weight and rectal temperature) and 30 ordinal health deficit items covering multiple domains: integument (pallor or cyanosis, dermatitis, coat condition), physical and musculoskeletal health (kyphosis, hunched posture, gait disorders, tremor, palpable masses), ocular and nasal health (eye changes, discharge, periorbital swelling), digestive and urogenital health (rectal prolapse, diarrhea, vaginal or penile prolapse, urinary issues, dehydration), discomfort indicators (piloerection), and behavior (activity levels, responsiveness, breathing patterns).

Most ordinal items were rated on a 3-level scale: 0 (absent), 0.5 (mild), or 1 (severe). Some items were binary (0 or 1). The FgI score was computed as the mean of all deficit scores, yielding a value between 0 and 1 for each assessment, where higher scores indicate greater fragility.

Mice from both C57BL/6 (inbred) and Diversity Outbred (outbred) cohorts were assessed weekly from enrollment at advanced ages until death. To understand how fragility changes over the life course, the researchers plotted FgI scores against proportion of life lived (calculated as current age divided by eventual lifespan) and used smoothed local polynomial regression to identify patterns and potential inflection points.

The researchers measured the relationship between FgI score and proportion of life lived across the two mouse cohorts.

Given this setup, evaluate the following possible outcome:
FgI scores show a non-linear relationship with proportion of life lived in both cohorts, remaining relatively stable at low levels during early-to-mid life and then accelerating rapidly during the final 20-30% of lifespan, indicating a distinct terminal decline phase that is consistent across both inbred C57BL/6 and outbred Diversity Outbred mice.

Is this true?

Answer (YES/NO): NO